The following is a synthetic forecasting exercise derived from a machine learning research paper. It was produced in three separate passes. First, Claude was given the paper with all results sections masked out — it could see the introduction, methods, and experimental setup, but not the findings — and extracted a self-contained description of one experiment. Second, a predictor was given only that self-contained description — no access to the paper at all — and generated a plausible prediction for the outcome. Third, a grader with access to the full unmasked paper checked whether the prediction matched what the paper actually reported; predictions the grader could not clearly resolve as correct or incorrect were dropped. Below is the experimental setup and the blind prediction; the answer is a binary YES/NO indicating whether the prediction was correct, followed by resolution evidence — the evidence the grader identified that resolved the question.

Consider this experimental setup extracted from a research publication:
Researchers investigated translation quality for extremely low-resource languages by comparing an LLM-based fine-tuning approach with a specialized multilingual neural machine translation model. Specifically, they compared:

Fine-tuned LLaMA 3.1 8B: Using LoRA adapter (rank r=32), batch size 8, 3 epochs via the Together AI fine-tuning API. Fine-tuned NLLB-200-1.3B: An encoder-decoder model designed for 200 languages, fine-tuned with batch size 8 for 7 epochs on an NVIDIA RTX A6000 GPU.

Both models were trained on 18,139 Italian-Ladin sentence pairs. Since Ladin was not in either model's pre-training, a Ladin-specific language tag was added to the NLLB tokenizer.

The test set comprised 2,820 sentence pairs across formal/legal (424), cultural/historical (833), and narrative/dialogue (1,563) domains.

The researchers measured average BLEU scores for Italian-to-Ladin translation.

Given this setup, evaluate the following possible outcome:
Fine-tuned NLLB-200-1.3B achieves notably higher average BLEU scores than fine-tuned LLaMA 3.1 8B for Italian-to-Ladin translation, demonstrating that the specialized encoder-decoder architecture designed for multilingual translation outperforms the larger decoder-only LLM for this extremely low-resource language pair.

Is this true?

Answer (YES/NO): YES